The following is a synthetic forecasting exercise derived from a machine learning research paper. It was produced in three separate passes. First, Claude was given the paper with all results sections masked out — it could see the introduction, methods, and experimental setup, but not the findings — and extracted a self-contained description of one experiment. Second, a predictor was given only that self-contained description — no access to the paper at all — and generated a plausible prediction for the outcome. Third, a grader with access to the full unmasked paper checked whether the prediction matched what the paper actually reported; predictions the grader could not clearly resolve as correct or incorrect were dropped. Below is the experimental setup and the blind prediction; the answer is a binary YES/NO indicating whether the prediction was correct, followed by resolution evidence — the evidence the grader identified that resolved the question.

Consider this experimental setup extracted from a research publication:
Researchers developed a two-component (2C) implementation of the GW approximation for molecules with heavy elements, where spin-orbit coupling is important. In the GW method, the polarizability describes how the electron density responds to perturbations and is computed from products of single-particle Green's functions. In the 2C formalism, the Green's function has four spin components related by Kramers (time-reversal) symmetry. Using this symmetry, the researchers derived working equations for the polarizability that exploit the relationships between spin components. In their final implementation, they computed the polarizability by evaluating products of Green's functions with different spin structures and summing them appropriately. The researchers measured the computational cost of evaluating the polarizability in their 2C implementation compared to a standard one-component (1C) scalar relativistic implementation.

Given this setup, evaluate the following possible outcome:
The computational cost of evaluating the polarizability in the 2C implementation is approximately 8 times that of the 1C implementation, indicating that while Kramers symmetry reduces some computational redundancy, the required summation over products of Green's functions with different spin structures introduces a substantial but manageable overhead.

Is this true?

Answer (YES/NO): NO